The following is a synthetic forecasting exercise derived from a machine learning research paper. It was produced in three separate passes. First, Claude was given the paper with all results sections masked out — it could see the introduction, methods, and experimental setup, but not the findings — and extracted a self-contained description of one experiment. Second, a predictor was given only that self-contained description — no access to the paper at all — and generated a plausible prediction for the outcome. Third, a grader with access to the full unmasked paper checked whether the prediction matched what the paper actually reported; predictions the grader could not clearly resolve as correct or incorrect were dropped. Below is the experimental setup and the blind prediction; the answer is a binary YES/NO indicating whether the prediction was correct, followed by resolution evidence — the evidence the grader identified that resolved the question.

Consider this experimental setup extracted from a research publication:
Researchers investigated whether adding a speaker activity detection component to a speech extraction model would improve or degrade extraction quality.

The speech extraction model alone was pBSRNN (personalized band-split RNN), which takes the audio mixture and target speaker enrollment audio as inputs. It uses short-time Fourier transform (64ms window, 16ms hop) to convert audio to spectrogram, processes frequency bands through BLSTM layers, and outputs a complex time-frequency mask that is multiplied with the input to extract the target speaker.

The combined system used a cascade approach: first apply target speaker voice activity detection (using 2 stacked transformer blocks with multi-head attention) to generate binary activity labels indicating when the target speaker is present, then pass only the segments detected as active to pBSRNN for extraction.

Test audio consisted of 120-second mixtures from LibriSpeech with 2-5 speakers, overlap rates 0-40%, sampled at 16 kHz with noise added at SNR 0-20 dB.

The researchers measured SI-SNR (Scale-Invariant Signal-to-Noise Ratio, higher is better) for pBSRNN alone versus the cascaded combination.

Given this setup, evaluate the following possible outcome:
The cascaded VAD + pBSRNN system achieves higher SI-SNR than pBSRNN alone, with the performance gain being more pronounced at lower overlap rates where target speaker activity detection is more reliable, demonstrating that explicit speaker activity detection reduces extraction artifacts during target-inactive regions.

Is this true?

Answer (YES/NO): NO